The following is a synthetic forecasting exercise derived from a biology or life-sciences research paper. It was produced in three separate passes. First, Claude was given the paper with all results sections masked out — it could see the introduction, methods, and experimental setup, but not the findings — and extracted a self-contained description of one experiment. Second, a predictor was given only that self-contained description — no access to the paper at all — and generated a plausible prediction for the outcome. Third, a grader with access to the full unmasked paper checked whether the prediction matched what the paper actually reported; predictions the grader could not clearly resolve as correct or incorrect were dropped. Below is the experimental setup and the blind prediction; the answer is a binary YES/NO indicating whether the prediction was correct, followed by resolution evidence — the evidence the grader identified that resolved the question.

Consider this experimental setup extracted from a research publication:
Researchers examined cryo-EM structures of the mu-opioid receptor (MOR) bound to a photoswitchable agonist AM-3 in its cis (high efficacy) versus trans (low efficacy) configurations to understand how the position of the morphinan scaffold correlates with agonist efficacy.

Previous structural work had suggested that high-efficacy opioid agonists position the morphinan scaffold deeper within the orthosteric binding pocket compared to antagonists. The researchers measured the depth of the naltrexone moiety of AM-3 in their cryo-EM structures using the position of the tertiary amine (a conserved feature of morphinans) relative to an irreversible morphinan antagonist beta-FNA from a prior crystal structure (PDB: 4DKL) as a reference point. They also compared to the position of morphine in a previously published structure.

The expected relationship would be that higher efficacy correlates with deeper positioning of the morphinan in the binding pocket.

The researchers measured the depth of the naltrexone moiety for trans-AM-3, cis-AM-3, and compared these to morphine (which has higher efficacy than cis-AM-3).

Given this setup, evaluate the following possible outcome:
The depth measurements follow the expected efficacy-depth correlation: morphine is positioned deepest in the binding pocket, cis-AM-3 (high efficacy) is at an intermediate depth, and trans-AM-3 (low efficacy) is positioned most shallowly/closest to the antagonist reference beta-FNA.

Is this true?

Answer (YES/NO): YES